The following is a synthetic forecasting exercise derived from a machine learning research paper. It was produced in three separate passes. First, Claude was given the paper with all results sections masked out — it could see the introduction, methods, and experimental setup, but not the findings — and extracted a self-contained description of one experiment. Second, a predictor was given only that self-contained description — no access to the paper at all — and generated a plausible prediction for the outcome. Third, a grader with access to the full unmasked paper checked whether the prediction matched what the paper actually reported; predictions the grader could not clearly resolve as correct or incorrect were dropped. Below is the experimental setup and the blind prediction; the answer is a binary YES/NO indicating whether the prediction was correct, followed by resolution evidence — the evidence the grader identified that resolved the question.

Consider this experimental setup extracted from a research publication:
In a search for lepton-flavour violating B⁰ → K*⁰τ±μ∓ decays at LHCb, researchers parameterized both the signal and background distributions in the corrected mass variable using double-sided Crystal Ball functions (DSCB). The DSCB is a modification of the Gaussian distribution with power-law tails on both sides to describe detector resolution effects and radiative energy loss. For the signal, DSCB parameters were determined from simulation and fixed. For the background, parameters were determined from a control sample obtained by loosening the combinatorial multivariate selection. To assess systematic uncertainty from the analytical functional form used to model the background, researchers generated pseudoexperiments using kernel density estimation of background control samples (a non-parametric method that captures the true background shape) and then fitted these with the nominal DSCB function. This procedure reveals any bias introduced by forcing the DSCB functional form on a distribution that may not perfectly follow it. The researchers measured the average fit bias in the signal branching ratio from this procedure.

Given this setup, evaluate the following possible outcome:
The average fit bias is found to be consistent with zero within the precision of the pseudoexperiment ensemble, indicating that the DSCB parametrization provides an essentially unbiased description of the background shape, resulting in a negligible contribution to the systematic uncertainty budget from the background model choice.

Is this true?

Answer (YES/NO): NO